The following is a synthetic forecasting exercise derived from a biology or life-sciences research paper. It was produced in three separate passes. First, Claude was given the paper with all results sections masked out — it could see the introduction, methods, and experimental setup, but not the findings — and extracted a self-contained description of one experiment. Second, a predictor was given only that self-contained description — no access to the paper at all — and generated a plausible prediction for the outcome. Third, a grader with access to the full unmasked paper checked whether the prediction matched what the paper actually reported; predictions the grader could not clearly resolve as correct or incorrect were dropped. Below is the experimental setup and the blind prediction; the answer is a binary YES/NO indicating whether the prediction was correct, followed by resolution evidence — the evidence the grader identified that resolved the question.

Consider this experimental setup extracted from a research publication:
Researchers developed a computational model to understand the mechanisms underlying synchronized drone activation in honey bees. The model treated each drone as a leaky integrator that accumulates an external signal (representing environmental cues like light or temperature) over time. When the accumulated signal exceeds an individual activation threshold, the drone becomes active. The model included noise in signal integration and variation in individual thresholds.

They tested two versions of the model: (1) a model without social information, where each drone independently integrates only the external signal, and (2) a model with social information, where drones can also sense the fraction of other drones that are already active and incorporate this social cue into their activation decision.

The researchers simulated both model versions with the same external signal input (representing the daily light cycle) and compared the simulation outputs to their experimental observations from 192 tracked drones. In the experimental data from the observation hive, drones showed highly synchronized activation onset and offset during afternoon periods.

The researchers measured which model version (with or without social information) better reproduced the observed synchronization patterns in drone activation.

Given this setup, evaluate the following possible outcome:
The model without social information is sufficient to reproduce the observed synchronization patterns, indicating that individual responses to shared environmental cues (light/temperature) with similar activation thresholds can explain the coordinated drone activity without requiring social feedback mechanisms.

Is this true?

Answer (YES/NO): NO